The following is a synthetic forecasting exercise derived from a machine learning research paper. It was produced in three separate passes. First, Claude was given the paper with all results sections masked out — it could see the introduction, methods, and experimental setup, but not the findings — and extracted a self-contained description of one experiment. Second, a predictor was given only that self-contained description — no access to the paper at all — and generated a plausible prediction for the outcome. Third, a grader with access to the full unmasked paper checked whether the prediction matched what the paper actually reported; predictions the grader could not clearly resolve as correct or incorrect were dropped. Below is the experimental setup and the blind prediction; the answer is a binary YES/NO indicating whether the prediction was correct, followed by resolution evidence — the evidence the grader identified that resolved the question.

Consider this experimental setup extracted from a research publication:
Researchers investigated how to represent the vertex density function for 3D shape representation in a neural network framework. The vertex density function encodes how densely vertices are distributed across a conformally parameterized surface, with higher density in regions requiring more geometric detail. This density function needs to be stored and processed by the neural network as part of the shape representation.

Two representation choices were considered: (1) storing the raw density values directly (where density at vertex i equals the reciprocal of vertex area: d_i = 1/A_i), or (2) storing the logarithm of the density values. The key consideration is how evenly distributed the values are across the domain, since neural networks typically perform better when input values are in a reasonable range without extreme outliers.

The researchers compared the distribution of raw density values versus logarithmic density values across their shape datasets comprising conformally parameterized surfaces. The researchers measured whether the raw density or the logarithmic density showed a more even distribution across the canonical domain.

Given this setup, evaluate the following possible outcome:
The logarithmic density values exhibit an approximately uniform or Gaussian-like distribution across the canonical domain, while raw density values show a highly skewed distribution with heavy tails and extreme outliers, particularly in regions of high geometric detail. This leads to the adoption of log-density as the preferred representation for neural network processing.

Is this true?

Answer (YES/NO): NO